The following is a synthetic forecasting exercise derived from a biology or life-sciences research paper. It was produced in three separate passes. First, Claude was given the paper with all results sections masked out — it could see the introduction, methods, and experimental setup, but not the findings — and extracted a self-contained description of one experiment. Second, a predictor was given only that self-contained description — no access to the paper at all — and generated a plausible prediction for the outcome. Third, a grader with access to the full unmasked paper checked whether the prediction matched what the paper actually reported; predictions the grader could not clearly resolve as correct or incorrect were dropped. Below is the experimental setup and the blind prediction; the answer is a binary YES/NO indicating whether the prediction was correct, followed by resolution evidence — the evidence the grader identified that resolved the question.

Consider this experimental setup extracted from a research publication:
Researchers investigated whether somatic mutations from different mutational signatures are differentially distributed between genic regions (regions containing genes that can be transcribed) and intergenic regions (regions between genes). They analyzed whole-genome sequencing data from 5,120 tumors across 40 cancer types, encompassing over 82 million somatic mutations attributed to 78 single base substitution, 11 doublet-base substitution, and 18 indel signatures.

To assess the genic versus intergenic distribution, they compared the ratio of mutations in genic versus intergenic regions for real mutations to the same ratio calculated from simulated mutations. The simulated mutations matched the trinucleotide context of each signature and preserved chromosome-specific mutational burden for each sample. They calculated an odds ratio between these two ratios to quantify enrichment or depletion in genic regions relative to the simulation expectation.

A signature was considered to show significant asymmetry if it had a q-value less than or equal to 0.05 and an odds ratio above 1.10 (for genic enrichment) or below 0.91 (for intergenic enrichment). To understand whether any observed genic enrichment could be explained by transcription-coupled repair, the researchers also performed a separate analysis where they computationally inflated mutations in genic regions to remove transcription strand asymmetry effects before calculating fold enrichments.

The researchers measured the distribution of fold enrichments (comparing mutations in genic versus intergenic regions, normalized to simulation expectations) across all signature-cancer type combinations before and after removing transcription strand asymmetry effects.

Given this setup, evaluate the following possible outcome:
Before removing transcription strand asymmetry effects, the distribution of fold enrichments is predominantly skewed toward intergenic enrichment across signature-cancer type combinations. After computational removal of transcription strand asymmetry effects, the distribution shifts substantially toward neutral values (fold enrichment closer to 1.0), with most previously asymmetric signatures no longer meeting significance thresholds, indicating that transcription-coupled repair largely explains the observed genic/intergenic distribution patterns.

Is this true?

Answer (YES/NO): NO